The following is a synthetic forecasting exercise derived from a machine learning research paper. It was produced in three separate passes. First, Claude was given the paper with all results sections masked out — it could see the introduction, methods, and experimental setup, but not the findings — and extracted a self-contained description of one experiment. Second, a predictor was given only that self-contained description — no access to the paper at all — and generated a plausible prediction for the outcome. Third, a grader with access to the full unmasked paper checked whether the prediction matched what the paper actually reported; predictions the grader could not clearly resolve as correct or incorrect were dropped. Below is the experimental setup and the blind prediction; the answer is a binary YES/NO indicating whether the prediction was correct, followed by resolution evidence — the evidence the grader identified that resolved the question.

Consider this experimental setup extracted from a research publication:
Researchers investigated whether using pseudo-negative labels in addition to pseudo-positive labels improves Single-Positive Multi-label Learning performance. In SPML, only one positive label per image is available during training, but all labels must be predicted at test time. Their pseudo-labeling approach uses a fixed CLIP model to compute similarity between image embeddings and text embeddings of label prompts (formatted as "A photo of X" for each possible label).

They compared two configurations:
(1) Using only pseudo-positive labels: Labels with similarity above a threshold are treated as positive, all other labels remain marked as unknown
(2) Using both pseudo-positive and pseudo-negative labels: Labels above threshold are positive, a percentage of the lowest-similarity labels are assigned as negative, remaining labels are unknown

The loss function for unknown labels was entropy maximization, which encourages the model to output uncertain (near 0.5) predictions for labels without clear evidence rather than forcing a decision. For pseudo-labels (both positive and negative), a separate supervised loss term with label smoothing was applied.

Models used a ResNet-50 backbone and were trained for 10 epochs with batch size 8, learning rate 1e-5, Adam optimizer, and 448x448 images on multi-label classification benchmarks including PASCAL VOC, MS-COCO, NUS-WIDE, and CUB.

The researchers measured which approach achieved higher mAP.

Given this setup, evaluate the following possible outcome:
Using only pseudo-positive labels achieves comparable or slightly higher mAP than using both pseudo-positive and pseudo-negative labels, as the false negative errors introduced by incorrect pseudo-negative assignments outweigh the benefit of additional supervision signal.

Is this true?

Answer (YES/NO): YES